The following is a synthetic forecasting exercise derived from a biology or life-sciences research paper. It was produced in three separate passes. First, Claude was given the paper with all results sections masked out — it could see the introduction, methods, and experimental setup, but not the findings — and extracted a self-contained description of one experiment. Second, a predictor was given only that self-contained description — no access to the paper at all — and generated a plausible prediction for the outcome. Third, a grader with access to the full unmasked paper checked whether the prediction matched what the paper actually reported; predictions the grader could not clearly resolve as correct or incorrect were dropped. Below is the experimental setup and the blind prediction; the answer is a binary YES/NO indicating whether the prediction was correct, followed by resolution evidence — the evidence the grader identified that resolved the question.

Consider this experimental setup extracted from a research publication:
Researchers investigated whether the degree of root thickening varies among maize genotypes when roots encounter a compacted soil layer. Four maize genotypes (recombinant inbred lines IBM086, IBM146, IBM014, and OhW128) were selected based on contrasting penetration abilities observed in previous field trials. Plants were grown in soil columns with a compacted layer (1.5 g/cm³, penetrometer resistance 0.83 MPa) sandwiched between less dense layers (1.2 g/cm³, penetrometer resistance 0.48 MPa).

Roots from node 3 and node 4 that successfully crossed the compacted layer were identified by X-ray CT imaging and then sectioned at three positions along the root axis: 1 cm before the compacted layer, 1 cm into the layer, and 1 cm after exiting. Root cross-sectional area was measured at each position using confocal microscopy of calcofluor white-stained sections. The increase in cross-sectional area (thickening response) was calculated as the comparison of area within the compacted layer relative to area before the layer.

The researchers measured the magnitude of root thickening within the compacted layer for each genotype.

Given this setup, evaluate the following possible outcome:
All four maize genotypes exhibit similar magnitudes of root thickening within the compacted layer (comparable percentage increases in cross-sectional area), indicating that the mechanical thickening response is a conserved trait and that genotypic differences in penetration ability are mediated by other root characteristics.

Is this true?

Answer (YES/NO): NO